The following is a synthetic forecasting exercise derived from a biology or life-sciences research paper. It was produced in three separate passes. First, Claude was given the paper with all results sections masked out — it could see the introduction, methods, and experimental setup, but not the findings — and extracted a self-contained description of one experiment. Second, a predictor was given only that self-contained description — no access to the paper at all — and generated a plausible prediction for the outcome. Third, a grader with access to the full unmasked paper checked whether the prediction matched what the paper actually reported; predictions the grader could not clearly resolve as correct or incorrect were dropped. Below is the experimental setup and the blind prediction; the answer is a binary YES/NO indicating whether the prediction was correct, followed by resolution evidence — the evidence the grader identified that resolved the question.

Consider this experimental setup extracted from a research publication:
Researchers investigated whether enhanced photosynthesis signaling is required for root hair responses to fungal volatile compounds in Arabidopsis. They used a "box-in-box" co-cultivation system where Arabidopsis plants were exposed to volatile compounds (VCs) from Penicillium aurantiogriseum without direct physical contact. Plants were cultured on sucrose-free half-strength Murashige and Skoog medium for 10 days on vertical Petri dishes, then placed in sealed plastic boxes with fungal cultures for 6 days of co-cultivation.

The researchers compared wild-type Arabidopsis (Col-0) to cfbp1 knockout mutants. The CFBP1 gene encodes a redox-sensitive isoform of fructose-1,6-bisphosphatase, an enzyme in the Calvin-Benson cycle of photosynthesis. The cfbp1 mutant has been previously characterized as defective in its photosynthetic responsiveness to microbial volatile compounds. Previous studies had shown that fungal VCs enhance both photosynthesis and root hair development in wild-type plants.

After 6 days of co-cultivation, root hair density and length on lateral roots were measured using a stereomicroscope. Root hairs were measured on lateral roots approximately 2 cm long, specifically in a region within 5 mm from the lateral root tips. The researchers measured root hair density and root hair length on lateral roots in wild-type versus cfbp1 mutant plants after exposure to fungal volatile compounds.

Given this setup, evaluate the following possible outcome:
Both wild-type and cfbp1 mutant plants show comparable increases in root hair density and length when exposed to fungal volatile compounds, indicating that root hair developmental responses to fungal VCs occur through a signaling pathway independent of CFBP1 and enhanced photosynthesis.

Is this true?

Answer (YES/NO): NO